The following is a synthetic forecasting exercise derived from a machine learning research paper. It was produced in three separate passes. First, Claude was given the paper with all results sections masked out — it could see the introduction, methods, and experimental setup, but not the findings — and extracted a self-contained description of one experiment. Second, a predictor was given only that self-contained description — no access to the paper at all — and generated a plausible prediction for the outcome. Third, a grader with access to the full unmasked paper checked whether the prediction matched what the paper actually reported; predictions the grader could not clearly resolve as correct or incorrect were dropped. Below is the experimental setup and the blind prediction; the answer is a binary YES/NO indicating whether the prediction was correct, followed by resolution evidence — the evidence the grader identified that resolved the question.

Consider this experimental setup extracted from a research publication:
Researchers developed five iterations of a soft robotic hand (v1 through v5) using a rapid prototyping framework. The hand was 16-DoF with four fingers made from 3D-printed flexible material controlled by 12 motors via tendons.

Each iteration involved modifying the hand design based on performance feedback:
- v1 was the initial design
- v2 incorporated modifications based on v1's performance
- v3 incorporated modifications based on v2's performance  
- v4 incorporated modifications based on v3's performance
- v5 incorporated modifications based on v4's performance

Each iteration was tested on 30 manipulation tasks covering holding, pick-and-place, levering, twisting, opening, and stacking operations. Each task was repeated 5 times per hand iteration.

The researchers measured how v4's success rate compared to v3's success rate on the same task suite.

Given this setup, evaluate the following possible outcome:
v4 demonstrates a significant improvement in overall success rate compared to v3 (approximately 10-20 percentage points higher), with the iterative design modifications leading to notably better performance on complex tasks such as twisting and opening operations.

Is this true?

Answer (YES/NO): NO